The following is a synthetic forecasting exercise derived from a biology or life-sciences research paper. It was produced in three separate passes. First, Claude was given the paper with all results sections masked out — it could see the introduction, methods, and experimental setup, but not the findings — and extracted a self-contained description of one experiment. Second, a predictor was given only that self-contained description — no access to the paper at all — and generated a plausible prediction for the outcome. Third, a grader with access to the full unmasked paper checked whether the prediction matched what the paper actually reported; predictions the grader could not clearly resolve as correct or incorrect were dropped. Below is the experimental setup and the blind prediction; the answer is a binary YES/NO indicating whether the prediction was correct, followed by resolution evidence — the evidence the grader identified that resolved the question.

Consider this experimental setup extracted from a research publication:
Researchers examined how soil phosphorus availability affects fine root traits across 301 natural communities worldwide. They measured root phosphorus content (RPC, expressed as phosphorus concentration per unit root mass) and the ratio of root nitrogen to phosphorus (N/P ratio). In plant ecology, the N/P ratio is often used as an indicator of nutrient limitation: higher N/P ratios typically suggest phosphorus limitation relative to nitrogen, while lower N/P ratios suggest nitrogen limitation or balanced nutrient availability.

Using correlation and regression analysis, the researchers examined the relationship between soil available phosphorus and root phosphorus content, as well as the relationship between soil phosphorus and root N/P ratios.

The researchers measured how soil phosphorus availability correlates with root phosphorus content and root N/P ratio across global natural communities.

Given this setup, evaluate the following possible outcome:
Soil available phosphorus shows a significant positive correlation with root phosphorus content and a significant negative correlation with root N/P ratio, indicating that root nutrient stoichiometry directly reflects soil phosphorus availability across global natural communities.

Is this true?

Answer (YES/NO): YES